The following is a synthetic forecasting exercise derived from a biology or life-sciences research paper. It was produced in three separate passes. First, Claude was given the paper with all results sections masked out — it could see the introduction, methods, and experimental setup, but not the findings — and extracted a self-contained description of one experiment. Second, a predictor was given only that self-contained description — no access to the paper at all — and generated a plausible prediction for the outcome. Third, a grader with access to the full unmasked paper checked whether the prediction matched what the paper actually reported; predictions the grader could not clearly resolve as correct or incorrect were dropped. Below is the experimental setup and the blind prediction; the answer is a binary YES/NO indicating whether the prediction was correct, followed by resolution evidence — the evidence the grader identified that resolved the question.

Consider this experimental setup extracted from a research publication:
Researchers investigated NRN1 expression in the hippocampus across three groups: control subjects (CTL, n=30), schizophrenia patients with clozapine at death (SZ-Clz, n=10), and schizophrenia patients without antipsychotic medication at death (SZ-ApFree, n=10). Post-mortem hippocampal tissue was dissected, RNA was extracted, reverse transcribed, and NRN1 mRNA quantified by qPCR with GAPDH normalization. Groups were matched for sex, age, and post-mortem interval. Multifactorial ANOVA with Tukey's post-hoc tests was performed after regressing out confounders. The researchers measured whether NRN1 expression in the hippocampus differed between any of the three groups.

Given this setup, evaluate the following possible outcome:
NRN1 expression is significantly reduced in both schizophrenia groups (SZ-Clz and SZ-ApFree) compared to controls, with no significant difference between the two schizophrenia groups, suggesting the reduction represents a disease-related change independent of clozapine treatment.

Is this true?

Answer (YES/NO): NO